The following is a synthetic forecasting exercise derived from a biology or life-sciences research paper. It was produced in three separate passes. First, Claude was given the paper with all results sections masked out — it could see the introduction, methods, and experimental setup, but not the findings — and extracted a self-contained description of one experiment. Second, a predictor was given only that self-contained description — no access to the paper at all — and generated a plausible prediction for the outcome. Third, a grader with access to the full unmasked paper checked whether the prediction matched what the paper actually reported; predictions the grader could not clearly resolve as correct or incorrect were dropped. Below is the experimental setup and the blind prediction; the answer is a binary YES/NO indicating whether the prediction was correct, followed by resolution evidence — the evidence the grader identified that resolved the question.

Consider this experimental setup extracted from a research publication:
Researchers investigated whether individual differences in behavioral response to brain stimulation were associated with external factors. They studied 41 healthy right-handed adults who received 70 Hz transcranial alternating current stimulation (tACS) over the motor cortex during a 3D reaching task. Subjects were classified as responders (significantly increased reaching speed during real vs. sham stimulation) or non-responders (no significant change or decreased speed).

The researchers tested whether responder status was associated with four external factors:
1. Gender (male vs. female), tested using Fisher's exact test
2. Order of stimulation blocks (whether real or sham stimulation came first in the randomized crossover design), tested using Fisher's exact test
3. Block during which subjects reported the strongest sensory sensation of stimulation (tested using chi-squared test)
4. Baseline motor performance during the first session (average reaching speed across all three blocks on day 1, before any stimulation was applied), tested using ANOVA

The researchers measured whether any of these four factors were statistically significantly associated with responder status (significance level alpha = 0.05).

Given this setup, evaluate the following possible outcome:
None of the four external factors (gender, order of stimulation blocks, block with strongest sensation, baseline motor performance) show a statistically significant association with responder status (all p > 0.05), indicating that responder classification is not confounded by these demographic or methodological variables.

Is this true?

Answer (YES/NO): YES